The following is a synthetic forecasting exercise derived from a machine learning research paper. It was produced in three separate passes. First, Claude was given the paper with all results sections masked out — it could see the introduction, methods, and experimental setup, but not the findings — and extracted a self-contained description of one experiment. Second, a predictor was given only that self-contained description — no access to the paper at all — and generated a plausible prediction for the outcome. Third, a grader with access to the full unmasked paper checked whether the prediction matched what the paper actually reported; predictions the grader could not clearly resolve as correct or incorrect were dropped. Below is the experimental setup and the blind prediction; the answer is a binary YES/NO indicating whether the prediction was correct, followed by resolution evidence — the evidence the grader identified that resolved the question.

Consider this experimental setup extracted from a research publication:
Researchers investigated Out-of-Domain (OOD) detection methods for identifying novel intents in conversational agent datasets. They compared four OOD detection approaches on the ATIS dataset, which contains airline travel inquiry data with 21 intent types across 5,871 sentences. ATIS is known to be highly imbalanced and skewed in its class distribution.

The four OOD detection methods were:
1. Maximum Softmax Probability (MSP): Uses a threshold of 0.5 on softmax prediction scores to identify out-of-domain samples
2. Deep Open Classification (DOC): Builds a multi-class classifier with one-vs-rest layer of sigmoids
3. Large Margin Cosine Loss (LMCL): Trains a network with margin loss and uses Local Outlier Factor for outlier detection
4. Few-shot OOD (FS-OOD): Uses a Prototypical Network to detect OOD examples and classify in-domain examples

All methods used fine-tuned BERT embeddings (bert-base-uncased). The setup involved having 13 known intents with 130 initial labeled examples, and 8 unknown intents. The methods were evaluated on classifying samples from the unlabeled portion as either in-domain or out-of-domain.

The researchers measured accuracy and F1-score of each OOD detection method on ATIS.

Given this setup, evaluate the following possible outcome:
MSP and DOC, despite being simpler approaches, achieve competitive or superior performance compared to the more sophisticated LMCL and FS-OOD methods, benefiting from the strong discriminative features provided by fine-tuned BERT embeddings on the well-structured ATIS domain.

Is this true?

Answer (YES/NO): NO